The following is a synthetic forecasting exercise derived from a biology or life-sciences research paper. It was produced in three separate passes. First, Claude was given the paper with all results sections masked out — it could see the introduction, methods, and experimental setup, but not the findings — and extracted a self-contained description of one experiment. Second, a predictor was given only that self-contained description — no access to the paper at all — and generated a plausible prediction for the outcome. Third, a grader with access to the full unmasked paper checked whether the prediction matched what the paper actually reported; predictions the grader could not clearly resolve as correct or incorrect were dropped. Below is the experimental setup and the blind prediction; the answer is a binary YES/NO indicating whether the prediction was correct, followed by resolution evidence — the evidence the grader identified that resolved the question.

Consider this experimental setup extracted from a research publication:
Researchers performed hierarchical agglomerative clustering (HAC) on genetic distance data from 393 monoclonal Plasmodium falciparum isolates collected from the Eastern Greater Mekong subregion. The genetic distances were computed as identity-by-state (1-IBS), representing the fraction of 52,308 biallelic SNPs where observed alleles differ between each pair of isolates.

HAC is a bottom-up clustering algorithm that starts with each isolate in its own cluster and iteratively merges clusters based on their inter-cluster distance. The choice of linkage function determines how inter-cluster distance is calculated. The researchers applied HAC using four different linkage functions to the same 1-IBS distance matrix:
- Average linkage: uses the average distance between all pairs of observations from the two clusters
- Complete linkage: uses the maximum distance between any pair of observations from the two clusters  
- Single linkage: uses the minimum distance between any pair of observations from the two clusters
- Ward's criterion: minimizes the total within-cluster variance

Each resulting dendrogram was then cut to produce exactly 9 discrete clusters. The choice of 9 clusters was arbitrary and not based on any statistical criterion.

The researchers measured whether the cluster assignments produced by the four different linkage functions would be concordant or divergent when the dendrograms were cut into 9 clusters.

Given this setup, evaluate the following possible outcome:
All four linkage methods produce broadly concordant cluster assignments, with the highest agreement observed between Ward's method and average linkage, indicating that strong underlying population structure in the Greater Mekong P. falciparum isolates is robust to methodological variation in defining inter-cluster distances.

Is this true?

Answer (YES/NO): NO